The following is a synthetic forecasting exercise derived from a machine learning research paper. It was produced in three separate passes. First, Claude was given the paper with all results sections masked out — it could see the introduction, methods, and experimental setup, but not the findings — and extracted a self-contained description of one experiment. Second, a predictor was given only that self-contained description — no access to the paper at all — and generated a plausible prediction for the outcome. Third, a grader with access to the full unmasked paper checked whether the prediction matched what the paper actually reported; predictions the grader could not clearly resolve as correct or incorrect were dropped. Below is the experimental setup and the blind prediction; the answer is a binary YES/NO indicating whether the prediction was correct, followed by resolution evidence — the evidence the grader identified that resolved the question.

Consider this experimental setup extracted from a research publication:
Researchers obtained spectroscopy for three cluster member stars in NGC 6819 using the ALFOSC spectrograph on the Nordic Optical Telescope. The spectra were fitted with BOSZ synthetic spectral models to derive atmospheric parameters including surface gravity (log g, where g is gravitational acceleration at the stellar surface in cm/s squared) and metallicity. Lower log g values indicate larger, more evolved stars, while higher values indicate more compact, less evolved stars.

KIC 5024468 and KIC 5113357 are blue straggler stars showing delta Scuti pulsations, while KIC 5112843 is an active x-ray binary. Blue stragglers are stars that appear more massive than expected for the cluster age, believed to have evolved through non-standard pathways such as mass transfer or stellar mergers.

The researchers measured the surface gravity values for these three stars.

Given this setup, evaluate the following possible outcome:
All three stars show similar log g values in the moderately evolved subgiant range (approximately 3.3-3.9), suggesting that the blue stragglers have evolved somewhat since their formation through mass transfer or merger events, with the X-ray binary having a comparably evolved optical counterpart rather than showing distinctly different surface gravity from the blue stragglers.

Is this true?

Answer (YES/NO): NO